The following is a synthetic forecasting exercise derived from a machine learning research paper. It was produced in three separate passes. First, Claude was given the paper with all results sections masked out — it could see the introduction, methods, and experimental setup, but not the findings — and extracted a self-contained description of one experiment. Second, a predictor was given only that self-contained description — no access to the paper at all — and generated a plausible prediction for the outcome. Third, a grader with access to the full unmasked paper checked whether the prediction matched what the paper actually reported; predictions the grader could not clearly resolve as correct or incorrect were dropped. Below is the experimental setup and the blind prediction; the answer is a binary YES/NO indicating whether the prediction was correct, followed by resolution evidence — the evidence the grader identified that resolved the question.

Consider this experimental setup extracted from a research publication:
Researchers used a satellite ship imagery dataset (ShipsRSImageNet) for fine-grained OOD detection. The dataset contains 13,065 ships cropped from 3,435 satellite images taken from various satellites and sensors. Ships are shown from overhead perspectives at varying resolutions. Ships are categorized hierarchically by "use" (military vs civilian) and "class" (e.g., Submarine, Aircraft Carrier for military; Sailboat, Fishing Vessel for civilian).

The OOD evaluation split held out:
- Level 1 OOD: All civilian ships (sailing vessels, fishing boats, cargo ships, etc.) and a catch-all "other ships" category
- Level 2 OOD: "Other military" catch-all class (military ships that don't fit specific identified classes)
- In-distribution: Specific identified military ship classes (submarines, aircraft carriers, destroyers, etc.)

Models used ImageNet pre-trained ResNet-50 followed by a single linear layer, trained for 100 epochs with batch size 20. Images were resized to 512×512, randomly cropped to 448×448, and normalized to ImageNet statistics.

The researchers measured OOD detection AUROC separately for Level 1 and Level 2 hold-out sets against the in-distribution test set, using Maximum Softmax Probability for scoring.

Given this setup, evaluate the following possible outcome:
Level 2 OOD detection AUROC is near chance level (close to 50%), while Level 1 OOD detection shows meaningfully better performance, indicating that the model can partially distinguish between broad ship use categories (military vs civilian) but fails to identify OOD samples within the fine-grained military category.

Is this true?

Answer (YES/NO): NO